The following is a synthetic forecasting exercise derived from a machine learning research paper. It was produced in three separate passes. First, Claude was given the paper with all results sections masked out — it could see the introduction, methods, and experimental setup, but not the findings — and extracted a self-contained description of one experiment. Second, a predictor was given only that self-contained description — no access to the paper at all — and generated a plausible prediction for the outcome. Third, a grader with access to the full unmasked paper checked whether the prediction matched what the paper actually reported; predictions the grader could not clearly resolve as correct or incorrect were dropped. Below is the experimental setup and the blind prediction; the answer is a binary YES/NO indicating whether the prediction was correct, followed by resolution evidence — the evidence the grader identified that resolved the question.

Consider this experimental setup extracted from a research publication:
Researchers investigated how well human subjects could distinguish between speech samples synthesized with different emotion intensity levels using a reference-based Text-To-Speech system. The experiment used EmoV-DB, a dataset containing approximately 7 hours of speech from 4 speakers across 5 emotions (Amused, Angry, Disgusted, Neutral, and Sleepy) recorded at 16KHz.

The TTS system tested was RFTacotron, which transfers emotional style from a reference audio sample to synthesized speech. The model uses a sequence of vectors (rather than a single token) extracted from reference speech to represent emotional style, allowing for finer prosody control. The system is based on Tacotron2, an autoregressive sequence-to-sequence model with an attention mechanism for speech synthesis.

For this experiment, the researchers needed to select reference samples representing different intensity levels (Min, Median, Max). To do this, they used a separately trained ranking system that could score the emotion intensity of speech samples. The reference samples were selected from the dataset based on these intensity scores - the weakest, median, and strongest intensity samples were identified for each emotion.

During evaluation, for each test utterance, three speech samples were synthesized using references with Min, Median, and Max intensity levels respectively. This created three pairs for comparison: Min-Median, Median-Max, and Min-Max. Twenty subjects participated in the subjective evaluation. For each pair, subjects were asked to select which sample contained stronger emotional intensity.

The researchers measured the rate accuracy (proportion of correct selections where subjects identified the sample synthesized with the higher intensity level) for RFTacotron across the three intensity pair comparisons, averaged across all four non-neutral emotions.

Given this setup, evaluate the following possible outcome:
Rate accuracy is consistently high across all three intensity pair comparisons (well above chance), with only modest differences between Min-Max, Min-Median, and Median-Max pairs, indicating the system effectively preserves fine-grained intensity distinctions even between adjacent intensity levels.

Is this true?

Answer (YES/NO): NO